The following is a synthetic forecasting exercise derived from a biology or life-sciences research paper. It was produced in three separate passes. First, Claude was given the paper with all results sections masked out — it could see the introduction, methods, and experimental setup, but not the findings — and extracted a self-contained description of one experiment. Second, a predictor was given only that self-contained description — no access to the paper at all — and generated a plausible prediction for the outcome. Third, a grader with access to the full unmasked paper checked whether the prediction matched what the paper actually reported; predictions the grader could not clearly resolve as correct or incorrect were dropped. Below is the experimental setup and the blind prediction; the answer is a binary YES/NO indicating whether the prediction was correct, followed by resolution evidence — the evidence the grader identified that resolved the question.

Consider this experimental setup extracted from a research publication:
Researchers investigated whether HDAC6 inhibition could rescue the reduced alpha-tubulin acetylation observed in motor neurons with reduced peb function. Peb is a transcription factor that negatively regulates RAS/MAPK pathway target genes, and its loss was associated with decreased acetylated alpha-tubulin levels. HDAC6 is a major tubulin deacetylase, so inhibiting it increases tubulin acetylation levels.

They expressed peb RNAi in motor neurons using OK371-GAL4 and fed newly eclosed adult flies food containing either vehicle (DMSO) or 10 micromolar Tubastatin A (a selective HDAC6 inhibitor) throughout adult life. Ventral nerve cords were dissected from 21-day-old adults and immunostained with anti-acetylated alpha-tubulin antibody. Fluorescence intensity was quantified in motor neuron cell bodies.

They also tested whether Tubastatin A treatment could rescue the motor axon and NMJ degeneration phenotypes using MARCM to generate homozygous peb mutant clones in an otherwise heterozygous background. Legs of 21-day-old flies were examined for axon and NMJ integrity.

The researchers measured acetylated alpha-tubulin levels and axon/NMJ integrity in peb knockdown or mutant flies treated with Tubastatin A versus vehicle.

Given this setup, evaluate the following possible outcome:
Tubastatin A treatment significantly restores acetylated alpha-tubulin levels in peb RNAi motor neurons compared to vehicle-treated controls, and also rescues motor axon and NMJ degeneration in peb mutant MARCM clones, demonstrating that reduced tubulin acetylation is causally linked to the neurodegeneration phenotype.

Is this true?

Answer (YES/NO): NO